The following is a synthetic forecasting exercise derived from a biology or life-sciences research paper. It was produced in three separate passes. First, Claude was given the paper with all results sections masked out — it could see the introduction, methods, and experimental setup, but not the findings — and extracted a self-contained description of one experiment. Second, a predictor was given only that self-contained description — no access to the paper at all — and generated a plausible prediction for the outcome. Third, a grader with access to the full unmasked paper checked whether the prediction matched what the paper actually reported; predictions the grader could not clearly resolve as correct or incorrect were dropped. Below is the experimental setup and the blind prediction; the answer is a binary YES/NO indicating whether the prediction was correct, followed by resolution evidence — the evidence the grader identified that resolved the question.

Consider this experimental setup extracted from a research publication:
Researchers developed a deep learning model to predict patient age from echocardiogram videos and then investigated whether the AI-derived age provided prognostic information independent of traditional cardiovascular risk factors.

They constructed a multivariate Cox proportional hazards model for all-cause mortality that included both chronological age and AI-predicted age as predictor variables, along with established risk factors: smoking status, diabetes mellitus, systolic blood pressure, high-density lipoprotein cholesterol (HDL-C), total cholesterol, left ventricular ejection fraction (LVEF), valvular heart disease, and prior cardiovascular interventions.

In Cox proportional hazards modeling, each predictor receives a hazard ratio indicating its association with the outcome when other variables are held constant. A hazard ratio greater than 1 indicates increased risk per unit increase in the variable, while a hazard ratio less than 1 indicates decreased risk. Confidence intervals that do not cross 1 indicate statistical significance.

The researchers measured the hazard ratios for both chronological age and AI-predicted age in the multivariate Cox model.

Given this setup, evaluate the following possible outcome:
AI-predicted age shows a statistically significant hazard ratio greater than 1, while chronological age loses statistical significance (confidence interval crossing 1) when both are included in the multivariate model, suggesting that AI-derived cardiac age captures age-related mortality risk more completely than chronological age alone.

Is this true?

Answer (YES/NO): NO